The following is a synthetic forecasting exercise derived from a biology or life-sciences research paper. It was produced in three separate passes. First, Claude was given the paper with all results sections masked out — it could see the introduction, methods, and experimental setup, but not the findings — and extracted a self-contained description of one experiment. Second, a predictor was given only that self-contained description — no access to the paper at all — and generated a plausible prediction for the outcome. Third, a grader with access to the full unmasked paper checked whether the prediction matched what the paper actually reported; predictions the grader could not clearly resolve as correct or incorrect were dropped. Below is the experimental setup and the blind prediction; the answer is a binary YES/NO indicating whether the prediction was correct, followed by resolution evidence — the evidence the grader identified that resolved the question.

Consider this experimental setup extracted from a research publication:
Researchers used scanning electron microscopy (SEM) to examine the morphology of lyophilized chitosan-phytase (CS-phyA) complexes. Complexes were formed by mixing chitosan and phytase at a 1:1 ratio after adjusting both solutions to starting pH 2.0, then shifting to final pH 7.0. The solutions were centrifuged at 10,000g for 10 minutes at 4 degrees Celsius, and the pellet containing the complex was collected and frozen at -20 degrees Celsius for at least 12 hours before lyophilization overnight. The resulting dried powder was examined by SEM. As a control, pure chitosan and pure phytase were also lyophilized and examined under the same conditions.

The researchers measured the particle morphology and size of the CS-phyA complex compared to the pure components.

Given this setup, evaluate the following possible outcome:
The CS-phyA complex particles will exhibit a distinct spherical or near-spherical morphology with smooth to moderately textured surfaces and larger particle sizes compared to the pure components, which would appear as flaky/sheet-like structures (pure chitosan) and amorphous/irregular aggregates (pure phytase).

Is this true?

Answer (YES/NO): NO